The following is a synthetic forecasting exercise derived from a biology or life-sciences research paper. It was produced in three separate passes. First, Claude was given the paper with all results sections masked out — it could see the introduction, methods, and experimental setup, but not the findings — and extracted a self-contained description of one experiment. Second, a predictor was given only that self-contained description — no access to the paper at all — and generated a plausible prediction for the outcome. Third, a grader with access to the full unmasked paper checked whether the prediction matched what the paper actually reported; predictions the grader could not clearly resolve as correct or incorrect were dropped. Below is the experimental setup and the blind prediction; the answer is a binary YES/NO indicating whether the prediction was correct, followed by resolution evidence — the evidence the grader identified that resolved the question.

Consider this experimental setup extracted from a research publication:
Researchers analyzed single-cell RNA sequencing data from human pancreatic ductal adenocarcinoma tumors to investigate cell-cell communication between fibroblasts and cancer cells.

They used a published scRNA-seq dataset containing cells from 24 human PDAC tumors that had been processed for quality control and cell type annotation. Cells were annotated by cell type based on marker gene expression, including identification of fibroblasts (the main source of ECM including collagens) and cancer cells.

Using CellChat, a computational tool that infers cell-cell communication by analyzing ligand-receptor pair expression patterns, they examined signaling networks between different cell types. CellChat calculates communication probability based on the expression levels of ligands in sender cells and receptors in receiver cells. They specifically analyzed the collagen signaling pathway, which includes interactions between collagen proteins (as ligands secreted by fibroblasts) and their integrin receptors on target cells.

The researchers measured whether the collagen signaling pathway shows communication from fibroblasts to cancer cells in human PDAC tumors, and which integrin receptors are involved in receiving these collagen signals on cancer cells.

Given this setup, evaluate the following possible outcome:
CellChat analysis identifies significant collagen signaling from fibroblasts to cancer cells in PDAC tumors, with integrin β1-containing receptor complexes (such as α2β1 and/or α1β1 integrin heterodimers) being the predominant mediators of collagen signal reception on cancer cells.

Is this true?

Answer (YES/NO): YES